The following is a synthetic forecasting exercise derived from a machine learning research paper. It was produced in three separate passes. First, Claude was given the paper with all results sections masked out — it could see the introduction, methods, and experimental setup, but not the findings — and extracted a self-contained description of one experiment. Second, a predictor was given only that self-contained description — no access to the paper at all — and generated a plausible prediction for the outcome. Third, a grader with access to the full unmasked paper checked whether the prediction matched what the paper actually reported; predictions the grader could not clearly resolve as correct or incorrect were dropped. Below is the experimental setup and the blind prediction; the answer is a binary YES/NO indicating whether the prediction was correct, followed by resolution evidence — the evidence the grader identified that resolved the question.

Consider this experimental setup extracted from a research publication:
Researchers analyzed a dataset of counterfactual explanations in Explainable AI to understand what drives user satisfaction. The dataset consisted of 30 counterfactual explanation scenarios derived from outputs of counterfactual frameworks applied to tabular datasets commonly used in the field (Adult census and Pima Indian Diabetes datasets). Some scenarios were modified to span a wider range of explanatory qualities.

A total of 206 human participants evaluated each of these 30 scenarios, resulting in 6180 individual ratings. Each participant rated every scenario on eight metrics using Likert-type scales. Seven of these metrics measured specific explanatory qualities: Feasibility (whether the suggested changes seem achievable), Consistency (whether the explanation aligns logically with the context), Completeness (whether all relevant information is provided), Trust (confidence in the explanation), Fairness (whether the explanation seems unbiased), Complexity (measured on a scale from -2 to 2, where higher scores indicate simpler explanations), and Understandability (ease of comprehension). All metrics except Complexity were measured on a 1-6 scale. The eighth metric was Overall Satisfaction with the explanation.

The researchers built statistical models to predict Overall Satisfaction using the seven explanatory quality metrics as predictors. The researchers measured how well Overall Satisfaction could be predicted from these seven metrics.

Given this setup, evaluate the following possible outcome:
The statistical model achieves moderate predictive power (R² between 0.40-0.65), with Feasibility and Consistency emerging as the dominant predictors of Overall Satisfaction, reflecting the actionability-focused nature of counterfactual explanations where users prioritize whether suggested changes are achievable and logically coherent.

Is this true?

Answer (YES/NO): NO